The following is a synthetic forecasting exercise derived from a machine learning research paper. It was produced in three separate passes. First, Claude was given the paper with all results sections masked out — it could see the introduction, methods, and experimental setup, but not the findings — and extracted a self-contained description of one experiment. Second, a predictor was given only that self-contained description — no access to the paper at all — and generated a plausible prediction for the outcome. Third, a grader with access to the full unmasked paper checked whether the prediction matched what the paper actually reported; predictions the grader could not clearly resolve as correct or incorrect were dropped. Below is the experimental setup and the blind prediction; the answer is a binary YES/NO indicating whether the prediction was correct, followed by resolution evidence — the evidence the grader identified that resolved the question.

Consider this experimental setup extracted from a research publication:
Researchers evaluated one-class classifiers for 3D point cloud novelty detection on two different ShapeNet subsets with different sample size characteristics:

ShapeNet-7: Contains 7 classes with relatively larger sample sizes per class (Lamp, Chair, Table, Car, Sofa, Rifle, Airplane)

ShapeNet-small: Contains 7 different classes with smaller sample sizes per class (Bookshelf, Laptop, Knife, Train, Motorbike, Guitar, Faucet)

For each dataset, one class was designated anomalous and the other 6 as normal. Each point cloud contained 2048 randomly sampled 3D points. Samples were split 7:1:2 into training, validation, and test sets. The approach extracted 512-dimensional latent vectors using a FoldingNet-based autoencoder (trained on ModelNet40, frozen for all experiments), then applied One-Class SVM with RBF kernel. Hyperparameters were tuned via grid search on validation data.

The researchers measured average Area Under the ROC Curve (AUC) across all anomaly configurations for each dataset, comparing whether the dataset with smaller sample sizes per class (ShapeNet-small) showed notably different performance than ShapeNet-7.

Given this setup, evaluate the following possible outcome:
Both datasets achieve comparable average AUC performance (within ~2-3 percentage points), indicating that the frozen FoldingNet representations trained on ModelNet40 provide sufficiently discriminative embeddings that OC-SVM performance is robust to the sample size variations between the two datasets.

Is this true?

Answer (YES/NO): NO